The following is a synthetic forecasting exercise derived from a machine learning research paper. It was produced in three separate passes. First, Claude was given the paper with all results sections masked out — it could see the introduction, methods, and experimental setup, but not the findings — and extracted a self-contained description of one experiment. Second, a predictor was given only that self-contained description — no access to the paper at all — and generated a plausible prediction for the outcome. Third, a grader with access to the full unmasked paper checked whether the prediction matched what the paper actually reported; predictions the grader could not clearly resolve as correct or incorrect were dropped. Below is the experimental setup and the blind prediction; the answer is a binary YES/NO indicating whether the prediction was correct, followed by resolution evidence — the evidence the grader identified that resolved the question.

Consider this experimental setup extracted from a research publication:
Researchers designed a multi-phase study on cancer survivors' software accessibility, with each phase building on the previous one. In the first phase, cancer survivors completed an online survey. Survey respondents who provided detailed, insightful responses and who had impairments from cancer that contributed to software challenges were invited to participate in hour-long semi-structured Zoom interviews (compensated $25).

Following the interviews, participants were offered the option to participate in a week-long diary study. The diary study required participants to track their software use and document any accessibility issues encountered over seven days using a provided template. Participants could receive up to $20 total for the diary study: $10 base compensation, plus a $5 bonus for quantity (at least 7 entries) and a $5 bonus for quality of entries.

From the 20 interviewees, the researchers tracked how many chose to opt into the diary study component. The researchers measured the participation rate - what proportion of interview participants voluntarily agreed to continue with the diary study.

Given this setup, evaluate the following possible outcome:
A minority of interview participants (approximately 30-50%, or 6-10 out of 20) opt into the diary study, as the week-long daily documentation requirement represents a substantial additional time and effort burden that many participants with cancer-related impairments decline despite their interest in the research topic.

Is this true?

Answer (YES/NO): NO